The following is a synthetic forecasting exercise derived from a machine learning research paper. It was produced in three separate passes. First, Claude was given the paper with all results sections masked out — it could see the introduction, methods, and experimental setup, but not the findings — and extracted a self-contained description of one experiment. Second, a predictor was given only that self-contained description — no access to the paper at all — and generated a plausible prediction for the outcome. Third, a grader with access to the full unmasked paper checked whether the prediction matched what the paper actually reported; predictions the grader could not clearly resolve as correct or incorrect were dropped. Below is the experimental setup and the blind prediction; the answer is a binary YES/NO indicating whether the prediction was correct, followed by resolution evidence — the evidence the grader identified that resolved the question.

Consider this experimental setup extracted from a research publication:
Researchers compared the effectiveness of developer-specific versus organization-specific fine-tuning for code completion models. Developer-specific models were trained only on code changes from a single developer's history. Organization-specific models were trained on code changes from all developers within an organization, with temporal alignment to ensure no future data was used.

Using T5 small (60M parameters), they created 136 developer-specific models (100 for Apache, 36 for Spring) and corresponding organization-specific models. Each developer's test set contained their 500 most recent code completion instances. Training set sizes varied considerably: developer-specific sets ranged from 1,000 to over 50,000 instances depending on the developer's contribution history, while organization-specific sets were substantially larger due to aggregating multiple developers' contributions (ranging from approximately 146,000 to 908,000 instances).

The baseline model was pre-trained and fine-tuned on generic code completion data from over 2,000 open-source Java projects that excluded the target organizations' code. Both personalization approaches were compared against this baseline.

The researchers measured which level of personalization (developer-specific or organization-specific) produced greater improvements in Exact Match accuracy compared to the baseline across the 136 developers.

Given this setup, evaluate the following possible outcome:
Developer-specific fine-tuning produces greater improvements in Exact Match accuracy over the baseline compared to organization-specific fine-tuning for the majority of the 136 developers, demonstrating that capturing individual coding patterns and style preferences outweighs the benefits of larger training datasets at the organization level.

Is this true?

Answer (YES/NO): NO